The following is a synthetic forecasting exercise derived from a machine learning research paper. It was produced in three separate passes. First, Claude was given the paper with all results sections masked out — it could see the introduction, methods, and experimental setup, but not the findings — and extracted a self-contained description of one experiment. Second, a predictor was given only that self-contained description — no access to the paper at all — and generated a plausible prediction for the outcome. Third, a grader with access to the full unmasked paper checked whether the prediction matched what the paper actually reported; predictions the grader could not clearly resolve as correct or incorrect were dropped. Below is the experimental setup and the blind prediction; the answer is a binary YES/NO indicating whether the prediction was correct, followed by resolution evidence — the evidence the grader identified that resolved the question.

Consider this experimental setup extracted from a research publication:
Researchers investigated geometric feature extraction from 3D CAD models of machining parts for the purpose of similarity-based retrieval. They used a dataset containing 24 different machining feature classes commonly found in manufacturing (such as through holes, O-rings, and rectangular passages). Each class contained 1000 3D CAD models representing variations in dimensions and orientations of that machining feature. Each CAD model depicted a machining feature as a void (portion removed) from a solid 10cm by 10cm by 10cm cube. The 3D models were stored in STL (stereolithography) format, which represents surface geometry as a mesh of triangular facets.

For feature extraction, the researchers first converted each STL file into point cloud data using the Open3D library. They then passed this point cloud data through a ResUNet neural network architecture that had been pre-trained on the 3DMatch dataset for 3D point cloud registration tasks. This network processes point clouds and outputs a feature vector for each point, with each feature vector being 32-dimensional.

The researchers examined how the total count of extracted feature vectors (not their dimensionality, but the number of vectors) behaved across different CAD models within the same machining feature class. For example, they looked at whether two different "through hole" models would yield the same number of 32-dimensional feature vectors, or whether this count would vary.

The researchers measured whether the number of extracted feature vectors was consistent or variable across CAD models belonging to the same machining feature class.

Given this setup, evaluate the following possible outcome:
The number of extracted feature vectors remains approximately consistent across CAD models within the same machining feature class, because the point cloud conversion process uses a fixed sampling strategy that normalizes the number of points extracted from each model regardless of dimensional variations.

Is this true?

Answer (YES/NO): NO